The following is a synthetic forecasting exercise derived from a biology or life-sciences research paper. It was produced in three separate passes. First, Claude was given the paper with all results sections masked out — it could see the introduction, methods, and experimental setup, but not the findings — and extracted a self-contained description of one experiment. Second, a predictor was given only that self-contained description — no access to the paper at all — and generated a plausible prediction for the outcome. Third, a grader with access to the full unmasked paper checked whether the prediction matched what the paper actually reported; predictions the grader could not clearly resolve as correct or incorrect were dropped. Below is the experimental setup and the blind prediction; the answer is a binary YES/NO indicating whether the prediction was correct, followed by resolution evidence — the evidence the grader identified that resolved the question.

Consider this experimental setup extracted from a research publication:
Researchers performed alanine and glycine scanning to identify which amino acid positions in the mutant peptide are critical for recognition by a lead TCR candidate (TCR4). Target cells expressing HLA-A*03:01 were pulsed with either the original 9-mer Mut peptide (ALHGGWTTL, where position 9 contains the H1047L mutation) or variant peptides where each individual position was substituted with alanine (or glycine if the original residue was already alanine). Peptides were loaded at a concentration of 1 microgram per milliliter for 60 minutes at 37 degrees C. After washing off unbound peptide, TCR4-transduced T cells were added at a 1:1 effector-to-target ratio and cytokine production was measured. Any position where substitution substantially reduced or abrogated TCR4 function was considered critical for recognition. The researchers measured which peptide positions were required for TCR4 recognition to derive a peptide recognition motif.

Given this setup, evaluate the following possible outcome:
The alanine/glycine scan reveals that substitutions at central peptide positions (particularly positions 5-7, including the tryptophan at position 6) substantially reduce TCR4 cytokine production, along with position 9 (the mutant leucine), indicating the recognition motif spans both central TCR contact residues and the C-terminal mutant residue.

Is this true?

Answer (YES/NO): NO